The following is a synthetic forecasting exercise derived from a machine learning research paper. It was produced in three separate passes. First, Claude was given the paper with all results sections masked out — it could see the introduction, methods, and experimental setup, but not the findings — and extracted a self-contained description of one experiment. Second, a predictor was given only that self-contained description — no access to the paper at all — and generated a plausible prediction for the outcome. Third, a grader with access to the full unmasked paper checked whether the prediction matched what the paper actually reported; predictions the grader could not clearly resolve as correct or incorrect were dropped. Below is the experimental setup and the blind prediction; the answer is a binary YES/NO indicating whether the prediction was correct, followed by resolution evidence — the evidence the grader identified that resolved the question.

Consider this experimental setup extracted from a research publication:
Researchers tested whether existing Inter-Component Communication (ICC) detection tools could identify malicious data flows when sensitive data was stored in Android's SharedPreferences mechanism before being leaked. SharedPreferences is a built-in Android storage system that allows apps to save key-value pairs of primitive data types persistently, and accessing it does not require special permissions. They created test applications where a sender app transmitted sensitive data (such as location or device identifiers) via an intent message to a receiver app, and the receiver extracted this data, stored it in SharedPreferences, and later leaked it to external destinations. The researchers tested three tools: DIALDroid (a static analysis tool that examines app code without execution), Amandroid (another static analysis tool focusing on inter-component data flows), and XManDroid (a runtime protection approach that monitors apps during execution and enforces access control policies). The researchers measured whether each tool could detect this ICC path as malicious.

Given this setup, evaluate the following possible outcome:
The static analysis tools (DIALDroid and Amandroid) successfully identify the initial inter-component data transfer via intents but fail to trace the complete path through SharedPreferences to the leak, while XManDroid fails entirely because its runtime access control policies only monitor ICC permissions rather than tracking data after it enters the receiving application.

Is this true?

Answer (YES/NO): YES